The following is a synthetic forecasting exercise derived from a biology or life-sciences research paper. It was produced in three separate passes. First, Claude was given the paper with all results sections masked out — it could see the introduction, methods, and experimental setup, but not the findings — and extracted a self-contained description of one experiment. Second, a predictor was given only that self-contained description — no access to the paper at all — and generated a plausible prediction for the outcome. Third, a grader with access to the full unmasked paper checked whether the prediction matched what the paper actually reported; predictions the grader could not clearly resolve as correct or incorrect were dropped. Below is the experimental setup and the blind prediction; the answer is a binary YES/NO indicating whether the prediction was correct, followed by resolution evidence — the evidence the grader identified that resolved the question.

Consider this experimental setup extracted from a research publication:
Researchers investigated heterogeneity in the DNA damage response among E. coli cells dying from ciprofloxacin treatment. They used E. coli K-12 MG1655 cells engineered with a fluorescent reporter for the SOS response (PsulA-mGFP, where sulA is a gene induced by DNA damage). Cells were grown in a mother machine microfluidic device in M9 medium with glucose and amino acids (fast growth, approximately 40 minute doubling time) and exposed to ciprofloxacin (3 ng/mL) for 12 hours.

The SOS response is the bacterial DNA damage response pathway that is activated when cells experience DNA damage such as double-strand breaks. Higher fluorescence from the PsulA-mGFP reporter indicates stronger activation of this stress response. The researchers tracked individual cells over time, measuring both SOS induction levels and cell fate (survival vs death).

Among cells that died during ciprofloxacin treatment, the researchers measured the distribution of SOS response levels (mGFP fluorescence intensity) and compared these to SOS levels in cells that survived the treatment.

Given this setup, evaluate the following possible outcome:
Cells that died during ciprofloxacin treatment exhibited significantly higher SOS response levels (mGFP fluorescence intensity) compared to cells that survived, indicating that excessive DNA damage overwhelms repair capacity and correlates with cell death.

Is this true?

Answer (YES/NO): NO